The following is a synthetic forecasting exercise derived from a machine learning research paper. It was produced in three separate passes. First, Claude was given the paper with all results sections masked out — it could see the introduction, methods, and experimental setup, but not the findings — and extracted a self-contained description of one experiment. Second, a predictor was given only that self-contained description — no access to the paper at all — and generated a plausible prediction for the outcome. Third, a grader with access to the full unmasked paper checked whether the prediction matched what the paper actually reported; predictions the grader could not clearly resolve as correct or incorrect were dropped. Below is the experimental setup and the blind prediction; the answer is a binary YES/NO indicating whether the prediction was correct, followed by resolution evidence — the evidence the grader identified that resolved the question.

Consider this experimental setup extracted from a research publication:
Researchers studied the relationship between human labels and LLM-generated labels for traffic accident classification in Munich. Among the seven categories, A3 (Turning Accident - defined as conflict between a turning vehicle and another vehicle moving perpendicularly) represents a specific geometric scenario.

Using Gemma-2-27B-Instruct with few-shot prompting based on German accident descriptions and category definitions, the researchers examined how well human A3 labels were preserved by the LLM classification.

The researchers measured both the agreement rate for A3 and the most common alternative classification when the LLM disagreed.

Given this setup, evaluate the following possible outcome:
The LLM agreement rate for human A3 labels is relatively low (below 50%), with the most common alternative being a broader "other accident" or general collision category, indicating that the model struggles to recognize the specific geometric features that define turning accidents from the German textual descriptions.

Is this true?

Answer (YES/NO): NO